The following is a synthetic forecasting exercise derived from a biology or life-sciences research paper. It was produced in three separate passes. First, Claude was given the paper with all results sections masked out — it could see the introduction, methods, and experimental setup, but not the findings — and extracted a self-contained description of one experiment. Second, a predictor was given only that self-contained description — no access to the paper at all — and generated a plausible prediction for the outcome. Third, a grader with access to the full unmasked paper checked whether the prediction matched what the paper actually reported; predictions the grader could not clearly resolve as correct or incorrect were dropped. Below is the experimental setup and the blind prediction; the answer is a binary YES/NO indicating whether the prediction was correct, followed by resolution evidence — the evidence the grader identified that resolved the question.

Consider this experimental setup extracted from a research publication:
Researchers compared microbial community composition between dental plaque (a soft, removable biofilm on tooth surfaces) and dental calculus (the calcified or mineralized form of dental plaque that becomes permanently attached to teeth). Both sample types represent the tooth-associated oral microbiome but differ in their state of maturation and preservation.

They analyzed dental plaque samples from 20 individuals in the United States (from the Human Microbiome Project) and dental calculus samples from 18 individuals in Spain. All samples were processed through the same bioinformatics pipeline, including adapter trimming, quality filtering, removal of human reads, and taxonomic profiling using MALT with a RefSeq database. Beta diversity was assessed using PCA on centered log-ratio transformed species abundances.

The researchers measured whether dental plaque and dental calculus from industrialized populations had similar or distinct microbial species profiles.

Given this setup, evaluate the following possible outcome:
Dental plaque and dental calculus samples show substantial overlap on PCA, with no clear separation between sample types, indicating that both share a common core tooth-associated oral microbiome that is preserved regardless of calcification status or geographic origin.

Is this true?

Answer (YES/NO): NO